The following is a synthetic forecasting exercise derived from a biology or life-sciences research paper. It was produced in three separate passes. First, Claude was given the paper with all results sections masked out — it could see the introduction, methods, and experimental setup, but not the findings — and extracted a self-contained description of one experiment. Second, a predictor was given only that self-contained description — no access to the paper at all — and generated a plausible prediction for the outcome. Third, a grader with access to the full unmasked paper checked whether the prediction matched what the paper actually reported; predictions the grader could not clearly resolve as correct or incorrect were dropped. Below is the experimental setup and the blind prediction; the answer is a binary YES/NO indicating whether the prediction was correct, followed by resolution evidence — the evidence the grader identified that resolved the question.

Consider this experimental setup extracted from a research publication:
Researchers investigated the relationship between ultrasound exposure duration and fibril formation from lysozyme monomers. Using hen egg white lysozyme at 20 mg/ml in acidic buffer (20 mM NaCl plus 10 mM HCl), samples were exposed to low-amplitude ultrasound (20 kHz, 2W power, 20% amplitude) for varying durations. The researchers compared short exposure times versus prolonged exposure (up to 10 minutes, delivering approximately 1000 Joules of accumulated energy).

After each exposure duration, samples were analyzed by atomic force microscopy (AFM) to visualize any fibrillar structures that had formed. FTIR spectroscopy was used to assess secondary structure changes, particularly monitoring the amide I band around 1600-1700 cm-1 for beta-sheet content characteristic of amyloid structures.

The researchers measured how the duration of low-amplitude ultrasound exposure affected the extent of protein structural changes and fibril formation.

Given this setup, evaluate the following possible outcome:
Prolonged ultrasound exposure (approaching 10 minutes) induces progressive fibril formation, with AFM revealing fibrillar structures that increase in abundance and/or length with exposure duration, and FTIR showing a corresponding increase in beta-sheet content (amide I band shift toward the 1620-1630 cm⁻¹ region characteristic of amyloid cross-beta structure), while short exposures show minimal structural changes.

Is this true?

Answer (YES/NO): YES